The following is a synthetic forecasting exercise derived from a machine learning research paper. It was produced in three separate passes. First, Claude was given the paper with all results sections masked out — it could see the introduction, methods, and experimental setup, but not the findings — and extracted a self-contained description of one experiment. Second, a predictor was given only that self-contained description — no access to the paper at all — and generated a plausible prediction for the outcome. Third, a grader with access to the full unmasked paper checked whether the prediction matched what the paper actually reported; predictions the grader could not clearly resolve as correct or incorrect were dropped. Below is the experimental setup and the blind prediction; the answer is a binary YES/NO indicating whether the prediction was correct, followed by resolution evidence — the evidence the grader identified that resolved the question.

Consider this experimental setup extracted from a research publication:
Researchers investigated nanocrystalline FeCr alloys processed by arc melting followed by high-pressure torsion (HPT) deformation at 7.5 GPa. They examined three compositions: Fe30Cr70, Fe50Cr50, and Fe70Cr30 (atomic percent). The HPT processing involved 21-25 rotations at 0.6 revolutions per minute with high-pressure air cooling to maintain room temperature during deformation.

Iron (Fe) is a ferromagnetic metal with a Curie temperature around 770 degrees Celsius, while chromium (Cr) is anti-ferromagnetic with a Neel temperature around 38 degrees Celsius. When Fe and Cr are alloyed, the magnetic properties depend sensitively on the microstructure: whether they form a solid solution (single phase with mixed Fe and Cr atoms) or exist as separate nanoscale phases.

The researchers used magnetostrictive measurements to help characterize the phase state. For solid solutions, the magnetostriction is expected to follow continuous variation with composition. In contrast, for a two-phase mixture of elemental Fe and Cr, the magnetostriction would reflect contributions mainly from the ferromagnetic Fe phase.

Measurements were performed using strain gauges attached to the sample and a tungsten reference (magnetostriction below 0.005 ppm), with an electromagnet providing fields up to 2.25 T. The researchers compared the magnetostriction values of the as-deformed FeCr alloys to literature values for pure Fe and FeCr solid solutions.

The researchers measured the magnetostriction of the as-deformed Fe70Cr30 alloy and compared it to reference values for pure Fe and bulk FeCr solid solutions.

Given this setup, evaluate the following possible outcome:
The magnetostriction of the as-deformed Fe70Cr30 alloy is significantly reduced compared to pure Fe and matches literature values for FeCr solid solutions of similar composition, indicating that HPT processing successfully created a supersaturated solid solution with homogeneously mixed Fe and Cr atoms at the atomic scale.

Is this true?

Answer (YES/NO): NO